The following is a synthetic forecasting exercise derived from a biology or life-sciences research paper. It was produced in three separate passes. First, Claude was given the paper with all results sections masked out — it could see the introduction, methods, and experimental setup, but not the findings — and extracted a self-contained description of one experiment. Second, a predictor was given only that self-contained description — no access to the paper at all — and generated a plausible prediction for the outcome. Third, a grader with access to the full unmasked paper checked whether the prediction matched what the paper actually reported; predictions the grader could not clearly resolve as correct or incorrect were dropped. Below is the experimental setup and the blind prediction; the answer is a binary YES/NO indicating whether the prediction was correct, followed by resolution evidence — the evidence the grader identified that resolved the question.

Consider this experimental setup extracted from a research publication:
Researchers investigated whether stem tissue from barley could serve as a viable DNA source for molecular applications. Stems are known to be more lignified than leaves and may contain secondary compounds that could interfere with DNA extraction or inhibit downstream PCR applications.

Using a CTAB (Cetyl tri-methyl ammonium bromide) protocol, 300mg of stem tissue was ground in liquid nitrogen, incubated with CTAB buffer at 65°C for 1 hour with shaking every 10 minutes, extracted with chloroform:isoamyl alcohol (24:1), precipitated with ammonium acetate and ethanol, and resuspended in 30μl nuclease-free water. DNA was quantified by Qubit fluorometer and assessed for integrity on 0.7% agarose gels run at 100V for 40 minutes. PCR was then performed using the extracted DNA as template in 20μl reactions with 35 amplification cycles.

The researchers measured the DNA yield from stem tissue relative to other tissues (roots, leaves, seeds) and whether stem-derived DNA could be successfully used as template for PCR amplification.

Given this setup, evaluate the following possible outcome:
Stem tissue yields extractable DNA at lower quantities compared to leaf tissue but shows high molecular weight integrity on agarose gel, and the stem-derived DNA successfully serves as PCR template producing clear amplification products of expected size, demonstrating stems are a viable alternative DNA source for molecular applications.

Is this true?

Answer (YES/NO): NO